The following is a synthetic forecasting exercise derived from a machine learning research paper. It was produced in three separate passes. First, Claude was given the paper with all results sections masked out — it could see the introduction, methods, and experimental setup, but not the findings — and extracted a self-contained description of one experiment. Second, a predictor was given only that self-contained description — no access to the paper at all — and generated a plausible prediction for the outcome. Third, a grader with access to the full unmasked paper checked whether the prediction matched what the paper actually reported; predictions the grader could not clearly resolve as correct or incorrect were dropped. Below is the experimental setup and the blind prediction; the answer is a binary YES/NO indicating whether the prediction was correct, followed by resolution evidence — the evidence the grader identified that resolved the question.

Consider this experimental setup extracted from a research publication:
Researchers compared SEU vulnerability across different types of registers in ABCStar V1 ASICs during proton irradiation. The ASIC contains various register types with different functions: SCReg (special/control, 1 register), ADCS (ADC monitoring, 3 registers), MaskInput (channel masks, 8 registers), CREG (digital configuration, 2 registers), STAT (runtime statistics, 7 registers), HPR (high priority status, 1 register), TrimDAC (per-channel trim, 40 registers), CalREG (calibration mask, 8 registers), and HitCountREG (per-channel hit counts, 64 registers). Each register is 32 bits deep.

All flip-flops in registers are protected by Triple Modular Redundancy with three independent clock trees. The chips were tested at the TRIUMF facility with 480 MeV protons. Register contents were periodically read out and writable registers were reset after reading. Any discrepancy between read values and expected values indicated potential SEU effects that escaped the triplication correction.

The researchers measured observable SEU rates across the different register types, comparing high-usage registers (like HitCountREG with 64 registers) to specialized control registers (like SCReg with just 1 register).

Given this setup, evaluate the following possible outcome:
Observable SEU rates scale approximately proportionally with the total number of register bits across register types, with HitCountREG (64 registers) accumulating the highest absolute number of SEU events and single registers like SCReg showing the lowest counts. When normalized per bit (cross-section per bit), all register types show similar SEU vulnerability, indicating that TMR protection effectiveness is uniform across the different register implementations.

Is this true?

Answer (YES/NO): NO